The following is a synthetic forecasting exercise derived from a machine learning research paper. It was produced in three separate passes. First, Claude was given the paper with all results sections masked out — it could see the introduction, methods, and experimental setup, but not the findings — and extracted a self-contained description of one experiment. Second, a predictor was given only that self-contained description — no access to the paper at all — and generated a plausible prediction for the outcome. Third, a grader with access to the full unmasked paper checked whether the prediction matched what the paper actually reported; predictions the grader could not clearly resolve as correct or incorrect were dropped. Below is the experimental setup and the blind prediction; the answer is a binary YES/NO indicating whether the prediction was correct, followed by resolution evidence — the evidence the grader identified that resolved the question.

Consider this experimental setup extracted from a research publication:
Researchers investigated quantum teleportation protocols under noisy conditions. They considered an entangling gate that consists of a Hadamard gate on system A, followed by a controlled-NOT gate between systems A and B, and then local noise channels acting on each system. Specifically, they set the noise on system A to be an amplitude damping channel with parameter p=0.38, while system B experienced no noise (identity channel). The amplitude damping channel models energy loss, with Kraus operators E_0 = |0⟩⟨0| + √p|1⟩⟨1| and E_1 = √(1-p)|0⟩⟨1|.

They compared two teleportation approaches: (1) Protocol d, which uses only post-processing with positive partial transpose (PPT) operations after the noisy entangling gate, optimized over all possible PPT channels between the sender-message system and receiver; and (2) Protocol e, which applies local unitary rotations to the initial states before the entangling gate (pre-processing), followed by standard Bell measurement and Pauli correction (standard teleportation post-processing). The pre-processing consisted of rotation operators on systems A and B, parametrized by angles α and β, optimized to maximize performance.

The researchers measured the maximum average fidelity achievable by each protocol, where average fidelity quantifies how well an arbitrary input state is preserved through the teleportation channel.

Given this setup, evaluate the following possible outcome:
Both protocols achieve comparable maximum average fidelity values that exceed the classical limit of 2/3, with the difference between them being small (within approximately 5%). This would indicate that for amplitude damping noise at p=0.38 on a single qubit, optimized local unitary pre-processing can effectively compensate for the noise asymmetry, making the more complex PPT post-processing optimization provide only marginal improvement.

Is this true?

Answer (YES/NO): NO